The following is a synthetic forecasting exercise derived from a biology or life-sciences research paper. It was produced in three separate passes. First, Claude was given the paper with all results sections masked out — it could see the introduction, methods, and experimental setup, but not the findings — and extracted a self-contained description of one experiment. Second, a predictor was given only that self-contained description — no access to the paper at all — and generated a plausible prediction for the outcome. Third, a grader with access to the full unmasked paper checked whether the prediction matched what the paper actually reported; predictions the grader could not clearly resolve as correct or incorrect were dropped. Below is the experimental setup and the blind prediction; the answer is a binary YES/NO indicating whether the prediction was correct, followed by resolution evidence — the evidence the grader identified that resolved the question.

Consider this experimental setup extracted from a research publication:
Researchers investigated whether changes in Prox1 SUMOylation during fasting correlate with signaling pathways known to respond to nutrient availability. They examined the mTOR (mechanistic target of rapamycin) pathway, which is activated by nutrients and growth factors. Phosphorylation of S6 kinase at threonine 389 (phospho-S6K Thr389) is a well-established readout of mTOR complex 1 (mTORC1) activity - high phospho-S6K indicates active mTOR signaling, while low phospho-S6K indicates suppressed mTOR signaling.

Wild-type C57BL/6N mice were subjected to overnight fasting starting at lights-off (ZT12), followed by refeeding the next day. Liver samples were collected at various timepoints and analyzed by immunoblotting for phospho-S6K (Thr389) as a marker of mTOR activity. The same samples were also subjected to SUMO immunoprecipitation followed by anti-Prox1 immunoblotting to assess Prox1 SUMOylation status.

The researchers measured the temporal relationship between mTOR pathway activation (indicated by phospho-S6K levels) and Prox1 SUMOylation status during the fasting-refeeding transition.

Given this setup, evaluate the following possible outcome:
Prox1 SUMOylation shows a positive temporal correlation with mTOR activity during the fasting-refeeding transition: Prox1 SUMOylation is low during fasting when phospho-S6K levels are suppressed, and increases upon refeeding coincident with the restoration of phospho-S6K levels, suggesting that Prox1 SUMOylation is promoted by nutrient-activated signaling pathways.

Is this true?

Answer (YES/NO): YES